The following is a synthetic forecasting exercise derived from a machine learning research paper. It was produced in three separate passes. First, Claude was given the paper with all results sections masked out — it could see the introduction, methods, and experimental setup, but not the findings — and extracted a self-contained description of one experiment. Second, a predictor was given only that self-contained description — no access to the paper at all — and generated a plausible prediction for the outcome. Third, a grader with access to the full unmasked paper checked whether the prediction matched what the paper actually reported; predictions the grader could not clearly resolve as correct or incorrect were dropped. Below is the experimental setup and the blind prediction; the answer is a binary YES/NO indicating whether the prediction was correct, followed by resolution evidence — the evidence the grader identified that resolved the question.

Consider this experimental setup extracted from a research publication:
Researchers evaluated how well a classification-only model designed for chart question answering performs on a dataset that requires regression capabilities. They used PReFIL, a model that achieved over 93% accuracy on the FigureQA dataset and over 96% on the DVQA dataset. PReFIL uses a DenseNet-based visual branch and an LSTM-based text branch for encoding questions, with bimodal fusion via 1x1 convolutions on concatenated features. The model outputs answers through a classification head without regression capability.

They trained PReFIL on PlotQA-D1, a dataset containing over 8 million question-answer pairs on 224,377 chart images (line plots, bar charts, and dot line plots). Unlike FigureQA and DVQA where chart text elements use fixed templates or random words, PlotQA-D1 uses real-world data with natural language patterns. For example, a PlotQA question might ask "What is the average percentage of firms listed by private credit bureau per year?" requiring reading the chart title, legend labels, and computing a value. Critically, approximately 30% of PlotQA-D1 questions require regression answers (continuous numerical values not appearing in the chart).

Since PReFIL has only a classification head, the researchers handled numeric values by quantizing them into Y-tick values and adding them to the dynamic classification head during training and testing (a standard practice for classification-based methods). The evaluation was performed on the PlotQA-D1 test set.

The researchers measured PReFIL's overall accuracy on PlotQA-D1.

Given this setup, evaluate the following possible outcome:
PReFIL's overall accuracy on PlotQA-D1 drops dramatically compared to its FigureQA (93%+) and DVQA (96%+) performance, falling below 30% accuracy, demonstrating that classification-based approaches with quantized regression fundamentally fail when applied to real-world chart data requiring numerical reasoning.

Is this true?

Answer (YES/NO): NO